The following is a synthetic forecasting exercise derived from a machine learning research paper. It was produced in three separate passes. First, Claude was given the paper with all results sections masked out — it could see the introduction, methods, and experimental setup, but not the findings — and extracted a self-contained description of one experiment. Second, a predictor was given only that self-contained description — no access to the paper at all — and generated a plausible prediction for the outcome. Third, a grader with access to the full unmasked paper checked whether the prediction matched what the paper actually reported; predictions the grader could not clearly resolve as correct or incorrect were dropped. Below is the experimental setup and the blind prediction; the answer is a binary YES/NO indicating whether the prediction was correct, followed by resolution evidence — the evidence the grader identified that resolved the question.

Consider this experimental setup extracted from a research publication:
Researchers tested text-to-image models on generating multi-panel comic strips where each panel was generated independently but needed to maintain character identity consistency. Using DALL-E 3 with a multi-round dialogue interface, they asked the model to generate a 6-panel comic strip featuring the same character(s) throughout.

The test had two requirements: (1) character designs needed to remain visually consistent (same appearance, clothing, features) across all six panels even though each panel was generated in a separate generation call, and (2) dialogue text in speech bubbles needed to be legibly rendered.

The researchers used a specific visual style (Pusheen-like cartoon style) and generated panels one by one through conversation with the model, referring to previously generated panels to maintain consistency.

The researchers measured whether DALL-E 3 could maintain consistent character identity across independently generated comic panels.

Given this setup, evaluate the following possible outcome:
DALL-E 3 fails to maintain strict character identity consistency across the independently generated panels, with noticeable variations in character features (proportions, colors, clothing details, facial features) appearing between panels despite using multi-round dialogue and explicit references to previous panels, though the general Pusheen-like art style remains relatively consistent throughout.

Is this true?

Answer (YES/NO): NO